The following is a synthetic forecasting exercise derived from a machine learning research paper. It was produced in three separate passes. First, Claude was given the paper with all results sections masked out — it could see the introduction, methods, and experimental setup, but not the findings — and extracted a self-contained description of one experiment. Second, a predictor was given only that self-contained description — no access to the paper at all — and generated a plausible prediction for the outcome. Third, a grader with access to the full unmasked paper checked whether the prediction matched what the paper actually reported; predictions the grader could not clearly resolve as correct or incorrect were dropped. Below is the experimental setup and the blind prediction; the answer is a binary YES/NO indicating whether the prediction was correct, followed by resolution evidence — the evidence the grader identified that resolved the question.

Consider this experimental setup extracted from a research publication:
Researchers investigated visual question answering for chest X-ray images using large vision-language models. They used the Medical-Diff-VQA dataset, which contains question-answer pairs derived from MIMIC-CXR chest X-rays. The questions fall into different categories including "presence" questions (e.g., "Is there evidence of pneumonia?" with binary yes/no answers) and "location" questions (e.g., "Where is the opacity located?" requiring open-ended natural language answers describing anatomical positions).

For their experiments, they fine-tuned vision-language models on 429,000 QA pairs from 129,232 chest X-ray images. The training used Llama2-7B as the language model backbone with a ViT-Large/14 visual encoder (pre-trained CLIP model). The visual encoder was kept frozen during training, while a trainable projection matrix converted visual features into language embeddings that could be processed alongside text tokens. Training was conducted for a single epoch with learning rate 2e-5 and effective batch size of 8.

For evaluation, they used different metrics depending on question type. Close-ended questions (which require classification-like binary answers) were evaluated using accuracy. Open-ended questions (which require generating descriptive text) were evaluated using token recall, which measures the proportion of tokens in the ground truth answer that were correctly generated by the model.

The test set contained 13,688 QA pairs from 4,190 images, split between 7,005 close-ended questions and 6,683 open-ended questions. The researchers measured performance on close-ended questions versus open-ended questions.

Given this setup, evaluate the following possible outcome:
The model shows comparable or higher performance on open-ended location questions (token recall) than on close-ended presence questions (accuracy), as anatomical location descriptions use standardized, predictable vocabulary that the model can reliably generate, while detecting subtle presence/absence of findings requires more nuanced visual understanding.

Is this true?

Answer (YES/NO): NO